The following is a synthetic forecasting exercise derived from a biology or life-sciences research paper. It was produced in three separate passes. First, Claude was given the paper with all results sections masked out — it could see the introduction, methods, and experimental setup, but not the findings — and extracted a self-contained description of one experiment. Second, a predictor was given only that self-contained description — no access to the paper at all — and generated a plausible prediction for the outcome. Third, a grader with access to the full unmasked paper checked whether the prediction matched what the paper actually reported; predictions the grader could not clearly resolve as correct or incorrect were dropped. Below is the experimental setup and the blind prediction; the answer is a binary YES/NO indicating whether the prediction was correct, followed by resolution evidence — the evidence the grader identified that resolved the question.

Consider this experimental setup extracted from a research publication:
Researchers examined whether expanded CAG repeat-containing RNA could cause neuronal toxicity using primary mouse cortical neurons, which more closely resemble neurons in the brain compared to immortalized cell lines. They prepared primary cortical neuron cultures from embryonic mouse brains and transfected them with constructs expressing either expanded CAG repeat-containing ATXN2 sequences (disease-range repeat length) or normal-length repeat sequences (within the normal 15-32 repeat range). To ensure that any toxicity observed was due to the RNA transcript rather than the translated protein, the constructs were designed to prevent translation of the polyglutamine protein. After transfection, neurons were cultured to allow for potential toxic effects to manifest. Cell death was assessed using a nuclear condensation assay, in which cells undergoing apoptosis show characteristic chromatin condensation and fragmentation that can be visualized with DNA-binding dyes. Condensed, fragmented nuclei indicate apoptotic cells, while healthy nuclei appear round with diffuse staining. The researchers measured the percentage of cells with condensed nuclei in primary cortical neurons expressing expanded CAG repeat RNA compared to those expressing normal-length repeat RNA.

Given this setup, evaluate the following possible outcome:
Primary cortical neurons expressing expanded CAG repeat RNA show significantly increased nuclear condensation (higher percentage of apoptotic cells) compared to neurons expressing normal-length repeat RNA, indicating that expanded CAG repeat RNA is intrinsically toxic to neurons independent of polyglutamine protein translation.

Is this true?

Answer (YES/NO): NO